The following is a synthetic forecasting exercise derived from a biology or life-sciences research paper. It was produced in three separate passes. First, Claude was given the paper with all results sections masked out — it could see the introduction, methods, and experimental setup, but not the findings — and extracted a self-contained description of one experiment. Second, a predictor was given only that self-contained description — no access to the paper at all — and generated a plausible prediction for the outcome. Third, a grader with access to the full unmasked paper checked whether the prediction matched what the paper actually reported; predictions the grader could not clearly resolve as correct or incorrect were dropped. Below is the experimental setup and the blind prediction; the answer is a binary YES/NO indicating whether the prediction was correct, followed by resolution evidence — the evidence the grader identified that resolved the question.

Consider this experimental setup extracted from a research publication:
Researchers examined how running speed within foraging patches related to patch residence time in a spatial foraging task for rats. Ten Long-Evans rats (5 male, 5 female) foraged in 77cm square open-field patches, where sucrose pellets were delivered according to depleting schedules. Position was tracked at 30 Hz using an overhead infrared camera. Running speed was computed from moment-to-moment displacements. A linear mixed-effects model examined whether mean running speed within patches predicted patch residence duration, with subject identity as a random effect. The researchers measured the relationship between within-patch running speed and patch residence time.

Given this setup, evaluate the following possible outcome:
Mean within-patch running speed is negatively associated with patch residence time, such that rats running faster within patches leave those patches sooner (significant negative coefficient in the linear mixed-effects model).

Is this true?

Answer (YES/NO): YES